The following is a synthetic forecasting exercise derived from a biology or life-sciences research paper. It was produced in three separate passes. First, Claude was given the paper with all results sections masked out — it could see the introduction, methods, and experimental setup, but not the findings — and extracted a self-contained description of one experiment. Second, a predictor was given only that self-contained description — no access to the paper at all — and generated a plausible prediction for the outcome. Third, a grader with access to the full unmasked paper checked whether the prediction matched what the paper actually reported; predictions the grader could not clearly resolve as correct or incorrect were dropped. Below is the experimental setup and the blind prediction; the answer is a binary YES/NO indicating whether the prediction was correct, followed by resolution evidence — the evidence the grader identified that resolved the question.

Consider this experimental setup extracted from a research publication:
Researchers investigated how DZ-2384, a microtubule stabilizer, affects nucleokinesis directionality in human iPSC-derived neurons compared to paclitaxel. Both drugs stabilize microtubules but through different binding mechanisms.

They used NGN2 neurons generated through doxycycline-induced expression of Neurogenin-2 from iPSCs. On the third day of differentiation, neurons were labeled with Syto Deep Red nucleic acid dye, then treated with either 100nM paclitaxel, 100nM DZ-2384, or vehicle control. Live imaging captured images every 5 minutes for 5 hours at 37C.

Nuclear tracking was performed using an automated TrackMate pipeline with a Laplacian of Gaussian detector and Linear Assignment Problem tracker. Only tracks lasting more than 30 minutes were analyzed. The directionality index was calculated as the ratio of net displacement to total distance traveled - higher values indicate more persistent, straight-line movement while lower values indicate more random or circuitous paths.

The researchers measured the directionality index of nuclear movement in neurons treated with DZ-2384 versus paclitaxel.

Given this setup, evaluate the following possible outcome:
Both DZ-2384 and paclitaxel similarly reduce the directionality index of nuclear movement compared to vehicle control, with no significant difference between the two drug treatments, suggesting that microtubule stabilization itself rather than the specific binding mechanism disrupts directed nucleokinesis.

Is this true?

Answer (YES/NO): NO